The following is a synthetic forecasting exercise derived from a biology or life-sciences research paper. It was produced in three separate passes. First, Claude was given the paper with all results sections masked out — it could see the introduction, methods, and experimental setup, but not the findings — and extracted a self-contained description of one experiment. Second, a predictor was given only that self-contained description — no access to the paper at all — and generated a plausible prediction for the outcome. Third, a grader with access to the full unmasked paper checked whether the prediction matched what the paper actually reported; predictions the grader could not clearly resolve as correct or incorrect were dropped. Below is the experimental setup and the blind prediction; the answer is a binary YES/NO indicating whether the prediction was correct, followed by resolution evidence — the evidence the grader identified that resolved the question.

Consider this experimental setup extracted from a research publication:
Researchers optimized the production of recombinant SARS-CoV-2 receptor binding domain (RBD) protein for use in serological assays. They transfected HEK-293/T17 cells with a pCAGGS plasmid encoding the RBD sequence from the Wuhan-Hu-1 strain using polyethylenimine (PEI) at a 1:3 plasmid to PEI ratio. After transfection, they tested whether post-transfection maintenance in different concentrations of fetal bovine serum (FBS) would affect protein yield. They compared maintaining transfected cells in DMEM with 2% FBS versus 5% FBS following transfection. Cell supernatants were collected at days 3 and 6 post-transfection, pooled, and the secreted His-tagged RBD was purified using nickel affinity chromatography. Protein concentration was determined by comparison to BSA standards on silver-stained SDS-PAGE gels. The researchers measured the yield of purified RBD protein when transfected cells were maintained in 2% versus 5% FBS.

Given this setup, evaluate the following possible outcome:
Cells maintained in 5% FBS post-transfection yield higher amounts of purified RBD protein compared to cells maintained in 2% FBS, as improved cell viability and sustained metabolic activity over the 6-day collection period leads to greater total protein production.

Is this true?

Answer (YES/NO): YES